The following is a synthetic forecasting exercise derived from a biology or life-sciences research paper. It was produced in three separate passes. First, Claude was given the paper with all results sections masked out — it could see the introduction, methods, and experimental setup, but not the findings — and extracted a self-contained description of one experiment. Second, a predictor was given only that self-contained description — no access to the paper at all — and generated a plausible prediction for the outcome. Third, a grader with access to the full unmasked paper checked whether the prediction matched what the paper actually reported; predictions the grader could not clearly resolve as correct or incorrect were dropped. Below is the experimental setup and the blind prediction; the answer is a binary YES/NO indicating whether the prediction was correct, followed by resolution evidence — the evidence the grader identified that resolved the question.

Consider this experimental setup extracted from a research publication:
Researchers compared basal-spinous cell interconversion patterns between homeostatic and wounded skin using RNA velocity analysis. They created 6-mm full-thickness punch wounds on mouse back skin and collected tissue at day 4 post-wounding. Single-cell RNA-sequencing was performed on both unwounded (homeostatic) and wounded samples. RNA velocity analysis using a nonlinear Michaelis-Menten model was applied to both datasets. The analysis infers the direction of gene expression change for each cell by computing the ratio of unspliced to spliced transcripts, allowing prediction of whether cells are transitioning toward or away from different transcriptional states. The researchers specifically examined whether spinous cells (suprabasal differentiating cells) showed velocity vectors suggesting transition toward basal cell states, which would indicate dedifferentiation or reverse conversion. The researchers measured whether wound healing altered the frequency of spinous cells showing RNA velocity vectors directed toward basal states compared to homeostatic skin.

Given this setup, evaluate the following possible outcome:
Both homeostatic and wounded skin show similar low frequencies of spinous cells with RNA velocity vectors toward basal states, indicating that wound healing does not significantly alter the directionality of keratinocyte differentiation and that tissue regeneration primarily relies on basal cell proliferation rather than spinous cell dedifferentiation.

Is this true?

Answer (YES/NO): NO